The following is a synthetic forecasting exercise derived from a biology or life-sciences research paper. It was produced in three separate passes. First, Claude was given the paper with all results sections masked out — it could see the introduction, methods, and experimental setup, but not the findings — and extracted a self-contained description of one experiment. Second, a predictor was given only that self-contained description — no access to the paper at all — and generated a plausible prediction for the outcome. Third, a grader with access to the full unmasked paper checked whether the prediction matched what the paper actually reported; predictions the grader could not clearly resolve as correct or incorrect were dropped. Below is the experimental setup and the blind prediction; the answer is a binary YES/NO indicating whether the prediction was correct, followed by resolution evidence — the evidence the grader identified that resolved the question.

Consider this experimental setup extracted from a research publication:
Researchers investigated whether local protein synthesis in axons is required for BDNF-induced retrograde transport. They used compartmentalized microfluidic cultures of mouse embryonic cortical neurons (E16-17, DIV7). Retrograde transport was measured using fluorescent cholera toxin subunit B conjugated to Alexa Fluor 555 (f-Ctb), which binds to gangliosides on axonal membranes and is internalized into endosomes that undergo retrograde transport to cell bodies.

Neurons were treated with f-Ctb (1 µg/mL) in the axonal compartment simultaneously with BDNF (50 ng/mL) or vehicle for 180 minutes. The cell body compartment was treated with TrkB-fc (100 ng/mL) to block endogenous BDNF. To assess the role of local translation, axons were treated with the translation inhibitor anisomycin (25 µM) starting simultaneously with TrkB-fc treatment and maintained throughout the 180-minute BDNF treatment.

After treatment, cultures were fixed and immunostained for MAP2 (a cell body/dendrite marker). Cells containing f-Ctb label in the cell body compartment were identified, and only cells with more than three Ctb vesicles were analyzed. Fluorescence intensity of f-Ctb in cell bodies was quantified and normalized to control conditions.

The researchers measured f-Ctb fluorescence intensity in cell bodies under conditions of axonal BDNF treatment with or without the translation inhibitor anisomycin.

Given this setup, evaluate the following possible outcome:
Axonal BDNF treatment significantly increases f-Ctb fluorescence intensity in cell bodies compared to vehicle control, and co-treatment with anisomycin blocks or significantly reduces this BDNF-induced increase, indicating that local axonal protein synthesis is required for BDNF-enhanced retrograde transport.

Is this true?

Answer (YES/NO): YES